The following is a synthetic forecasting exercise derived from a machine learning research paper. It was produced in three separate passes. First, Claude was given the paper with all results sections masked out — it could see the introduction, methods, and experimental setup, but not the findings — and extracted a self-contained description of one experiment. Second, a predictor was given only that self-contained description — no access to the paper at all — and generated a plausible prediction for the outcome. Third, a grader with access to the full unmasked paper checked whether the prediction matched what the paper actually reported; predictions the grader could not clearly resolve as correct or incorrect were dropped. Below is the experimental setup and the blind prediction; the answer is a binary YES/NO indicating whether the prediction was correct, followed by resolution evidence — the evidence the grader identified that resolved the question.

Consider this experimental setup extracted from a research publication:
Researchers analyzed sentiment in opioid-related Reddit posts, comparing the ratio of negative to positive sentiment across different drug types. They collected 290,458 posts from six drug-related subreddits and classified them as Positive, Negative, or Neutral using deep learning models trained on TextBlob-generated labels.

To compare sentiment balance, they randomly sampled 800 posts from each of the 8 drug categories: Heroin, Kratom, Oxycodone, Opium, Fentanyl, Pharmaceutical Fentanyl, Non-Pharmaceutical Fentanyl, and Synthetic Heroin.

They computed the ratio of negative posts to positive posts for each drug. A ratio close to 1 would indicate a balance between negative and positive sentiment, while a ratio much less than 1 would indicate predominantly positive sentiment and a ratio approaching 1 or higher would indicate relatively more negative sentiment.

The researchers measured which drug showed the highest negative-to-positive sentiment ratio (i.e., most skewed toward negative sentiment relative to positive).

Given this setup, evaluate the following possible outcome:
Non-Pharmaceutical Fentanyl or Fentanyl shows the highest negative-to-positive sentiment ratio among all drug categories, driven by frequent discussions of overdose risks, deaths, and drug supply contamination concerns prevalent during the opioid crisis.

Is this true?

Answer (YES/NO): YES